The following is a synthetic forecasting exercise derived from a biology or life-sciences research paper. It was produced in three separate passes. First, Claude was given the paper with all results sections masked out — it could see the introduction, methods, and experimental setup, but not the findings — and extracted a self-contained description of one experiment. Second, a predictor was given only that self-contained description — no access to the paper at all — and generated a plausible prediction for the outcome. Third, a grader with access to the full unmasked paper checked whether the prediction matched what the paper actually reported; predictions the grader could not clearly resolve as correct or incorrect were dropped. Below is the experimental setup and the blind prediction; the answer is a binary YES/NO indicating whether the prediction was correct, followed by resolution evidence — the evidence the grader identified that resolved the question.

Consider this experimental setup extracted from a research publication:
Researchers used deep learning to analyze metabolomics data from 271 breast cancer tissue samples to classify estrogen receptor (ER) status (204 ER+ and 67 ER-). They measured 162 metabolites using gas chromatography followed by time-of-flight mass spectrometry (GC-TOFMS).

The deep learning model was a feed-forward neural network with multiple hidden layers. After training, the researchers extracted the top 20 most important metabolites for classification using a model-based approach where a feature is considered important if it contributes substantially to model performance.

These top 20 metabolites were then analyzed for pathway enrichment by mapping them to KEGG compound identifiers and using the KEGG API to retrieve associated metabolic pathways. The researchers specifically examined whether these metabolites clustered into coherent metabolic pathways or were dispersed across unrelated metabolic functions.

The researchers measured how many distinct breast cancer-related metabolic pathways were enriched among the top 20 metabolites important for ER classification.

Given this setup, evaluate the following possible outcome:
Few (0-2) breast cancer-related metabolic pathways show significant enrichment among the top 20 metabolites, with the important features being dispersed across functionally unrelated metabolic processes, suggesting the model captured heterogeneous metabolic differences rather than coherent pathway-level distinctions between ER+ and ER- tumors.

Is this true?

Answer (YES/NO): NO